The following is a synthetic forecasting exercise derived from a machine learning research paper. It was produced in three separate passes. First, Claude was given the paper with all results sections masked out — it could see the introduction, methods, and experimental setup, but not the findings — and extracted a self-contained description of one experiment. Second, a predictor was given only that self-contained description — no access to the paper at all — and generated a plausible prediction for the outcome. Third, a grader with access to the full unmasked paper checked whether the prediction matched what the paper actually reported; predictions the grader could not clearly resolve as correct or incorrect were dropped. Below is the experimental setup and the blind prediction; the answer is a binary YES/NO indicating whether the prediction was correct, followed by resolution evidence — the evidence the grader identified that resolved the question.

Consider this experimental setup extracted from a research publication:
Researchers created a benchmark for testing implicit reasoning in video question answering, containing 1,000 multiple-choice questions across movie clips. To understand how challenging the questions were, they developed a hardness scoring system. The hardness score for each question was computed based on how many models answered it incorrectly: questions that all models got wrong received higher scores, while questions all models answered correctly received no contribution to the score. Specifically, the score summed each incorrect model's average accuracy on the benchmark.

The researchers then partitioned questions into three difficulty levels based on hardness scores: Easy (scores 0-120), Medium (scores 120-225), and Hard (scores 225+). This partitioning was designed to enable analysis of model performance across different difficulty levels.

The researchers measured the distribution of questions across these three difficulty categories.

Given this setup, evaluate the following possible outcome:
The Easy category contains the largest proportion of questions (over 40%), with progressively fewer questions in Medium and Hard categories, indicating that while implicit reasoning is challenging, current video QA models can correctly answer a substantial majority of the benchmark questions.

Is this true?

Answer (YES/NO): NO